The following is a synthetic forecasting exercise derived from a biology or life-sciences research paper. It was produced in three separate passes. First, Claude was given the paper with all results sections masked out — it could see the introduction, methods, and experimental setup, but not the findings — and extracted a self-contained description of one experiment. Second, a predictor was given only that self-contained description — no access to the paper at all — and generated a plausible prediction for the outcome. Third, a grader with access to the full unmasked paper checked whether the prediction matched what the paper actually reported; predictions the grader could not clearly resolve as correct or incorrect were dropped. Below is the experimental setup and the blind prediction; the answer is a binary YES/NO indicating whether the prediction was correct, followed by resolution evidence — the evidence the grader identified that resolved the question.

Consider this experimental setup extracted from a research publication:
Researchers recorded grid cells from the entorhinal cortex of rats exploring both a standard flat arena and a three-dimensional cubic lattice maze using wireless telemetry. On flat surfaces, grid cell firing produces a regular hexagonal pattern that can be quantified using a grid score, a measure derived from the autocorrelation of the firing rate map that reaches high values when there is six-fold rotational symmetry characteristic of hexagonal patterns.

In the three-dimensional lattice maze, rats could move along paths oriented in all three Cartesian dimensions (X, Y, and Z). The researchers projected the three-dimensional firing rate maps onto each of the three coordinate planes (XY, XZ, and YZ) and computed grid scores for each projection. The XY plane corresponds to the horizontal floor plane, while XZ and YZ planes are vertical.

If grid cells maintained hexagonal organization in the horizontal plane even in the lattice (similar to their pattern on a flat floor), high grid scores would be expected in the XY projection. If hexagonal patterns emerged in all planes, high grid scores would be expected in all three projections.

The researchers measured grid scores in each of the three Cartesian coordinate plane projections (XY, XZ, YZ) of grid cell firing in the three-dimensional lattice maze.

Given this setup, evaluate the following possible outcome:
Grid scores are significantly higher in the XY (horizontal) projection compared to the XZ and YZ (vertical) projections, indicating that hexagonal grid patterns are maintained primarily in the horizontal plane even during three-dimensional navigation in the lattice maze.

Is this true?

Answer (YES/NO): NO